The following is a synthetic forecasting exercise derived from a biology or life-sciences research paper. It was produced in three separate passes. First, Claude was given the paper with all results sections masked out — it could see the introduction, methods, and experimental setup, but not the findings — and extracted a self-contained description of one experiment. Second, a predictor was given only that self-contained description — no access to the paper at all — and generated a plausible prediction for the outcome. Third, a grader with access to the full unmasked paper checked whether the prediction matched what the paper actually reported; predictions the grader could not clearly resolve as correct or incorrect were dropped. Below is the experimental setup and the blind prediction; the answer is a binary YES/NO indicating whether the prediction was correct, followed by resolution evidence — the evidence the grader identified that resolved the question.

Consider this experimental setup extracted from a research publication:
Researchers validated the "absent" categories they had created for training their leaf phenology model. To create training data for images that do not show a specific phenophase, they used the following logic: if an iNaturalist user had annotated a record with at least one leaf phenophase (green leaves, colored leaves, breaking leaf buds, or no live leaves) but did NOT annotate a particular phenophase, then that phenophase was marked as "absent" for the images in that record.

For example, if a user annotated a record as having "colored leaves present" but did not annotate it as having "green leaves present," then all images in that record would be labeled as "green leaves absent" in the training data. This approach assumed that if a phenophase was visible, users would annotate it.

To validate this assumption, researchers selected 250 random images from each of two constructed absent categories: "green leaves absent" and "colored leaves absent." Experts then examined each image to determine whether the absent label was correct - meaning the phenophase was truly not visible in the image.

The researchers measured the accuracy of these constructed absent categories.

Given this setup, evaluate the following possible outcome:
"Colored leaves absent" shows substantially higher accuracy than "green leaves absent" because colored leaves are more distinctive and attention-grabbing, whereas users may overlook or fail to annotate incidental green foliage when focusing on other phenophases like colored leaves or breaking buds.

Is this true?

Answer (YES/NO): YES